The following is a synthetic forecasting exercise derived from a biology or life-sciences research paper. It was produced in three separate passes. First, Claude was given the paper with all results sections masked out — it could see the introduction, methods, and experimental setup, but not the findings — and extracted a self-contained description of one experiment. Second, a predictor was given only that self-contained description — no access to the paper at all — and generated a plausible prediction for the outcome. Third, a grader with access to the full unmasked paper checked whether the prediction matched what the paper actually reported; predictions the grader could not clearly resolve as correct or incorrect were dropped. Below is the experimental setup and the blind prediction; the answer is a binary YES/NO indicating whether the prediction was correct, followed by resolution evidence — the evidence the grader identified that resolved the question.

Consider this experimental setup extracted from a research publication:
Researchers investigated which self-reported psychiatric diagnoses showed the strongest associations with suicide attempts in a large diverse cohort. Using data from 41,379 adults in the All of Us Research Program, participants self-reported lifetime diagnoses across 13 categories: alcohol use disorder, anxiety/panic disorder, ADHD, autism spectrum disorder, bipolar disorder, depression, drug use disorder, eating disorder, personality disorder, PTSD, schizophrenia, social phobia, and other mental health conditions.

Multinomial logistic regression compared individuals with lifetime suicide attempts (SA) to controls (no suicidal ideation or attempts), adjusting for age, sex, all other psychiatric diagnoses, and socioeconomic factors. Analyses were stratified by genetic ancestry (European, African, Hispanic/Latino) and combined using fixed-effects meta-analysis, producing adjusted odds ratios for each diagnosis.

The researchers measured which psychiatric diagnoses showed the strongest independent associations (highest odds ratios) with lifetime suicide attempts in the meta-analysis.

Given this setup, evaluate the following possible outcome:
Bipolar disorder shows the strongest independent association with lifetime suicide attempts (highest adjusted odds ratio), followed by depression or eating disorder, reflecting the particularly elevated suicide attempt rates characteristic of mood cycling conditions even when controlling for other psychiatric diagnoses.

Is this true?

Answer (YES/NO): NO